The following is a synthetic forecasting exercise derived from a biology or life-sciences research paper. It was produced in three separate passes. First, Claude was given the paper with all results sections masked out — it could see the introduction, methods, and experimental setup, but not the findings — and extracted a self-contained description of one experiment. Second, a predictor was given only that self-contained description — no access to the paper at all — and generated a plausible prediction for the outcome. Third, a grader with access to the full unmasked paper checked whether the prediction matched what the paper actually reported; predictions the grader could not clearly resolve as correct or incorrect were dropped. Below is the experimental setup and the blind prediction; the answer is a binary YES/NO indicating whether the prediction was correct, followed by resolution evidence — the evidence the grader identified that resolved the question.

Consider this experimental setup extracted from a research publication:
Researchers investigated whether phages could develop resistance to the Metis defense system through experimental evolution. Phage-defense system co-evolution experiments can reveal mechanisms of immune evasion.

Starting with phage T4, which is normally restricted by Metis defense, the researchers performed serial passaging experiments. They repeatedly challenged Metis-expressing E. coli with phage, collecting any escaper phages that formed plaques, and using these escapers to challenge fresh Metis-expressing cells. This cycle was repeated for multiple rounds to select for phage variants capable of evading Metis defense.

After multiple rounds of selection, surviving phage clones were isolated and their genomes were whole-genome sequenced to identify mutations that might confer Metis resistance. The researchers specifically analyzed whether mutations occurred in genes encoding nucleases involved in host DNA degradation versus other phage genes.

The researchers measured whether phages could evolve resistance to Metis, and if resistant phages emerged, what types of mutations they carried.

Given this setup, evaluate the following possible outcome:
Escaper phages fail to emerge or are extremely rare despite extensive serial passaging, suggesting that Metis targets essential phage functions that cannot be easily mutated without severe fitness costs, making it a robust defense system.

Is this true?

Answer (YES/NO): NO